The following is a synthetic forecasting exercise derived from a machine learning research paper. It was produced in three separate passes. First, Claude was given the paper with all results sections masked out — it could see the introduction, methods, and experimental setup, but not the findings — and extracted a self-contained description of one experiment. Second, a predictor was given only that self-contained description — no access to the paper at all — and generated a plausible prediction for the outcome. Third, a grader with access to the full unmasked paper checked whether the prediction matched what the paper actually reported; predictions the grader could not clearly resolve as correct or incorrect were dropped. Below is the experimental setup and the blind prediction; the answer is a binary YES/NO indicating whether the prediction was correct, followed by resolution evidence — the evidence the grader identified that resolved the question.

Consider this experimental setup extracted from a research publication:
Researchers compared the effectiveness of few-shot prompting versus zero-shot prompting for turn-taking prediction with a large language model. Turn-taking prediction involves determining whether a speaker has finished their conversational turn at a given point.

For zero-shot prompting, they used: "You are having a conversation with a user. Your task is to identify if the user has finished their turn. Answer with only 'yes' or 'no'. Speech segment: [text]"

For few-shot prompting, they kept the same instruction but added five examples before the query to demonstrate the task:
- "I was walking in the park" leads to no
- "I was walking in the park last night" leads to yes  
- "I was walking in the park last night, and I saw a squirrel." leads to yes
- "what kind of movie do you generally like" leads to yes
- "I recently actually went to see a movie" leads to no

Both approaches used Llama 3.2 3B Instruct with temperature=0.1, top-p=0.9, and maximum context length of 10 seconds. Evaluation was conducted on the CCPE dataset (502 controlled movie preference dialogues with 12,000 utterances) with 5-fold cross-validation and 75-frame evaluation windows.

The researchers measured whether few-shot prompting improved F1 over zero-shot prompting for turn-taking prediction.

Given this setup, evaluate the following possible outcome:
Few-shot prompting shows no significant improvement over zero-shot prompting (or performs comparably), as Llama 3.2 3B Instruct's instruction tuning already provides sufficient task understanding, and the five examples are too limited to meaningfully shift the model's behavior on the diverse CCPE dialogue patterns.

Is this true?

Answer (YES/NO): NO